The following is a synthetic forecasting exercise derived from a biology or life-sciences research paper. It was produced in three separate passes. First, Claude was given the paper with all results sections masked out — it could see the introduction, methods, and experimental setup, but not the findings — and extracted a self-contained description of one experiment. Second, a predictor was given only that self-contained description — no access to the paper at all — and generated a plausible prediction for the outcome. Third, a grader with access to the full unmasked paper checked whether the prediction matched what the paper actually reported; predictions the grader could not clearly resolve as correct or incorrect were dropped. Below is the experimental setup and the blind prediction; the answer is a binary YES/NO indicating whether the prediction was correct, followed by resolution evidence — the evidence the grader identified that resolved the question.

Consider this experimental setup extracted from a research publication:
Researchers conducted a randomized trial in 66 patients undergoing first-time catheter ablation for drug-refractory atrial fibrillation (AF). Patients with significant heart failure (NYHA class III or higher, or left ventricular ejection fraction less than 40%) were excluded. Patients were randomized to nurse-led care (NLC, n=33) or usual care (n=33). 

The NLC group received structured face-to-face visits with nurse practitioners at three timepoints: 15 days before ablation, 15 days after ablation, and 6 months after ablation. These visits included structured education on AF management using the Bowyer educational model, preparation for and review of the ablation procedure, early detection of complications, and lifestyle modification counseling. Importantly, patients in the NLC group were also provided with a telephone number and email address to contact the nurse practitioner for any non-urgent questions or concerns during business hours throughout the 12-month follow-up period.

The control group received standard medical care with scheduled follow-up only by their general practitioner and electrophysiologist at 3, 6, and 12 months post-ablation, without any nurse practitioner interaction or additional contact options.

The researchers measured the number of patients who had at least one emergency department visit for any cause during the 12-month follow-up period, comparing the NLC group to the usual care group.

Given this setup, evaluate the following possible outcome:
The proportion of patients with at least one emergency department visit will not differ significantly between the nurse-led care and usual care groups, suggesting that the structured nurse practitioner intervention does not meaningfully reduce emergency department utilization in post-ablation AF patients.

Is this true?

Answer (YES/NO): NO